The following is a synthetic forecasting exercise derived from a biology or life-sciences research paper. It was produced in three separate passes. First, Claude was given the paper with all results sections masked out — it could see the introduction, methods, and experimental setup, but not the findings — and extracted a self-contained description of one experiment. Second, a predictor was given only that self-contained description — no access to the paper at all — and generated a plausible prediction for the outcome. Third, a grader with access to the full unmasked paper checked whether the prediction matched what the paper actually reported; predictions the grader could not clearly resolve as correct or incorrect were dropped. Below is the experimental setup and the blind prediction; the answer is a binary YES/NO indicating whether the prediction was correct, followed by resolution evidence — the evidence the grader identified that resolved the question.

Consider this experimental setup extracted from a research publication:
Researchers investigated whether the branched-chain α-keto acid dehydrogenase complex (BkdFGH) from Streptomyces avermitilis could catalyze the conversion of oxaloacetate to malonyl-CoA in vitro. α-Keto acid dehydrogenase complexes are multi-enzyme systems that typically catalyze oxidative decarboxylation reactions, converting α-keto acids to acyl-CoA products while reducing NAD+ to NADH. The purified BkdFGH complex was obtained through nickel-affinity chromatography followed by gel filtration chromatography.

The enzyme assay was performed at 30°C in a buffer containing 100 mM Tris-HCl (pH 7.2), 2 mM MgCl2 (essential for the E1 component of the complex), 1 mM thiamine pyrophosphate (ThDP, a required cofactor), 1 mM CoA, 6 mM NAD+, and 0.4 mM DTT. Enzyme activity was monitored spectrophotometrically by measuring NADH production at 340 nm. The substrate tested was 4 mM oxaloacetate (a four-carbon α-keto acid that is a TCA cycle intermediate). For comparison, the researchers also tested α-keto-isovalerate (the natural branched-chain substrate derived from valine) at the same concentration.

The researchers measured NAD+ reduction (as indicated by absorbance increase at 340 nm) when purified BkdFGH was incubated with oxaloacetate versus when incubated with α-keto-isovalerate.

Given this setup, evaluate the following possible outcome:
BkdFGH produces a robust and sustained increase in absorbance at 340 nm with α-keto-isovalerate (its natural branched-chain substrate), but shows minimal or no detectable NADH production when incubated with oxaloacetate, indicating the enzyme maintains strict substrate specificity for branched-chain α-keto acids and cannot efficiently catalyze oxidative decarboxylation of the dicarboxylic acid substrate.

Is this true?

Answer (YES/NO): NO